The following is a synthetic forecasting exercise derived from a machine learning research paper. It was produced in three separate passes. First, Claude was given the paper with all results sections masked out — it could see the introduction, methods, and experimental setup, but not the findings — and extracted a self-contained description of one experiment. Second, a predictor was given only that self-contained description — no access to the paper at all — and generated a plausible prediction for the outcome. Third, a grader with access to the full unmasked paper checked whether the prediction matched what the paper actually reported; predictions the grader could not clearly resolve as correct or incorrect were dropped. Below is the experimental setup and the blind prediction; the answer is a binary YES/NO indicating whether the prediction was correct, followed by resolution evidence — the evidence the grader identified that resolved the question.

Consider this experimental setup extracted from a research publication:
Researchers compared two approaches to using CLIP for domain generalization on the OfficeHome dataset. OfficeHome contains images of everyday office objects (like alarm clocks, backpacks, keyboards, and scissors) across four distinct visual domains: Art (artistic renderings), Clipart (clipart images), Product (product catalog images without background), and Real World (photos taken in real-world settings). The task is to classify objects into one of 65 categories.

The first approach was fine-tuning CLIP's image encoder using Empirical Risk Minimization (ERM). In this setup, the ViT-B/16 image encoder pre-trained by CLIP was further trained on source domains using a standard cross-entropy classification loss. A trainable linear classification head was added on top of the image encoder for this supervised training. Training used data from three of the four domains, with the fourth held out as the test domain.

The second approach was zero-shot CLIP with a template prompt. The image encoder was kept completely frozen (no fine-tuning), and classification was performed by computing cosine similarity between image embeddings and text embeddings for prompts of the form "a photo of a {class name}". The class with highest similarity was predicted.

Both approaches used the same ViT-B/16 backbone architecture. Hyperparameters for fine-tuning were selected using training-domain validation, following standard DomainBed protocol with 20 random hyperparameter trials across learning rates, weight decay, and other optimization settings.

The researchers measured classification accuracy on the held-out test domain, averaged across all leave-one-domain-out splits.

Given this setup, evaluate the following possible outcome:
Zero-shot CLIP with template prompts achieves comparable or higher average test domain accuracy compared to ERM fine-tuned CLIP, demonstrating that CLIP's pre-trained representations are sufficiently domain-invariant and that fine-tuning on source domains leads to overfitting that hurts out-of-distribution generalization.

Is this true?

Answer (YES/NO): YES